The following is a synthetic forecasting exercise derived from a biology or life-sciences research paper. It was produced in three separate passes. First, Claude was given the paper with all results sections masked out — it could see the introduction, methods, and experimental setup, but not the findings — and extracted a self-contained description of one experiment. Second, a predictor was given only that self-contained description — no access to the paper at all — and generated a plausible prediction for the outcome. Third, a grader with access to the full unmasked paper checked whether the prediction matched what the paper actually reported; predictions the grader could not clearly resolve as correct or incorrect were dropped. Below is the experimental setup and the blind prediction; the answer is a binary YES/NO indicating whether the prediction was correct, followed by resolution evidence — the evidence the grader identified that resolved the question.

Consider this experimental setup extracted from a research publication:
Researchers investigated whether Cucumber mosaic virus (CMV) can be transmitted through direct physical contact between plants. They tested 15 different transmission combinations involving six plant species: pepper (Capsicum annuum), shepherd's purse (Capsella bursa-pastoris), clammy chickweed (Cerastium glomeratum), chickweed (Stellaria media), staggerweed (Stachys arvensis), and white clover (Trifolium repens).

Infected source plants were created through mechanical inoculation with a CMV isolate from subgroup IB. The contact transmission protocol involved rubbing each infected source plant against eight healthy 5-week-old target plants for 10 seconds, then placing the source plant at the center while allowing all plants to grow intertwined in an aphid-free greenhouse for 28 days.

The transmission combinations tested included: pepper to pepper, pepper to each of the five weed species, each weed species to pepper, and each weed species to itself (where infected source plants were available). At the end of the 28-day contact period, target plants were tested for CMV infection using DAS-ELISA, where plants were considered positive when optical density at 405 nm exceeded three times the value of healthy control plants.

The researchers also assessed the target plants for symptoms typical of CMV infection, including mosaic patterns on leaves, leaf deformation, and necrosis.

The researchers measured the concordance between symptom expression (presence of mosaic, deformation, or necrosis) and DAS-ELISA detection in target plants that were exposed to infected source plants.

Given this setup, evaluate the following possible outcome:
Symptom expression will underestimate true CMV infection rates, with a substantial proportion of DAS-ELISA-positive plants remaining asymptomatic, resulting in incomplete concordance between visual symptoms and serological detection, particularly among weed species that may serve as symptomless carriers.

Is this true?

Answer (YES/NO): YES